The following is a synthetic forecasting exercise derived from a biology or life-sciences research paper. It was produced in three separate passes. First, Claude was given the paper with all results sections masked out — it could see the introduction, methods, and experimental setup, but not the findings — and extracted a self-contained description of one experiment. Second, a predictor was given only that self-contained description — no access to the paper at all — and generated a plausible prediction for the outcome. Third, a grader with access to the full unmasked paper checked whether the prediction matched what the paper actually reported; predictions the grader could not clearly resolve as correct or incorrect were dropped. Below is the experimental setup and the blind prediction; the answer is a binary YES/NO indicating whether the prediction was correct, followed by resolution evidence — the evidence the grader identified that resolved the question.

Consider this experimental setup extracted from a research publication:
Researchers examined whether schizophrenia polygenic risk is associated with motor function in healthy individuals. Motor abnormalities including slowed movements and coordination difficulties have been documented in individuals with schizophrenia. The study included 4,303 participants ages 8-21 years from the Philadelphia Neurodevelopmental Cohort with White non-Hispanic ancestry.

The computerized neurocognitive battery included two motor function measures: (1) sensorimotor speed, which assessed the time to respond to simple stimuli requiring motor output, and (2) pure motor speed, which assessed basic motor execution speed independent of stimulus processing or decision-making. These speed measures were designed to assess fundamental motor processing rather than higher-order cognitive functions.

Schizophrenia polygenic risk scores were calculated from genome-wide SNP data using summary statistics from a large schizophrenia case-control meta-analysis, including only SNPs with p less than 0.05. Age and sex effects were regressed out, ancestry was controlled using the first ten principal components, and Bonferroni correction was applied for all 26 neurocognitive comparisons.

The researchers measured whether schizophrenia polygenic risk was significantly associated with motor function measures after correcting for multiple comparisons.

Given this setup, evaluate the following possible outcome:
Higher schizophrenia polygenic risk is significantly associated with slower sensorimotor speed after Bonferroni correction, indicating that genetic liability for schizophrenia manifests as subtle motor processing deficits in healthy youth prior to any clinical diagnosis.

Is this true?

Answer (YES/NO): NO